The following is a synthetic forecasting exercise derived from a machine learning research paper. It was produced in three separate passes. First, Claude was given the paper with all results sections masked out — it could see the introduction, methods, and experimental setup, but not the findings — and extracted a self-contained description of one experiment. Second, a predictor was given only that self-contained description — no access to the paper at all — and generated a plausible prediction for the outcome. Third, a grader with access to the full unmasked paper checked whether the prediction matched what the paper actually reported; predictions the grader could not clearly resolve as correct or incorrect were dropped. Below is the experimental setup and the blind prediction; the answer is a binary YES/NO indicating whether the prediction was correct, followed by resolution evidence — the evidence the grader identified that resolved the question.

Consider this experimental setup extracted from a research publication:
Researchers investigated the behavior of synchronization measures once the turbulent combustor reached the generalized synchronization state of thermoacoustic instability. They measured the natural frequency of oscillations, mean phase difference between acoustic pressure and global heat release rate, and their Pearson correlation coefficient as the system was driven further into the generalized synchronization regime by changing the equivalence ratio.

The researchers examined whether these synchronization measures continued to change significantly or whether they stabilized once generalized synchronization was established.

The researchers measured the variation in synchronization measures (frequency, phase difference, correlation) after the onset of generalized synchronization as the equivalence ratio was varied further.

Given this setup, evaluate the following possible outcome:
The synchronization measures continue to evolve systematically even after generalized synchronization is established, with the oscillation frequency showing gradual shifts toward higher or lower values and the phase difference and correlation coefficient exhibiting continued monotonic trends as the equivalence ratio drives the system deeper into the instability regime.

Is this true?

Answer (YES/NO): NO